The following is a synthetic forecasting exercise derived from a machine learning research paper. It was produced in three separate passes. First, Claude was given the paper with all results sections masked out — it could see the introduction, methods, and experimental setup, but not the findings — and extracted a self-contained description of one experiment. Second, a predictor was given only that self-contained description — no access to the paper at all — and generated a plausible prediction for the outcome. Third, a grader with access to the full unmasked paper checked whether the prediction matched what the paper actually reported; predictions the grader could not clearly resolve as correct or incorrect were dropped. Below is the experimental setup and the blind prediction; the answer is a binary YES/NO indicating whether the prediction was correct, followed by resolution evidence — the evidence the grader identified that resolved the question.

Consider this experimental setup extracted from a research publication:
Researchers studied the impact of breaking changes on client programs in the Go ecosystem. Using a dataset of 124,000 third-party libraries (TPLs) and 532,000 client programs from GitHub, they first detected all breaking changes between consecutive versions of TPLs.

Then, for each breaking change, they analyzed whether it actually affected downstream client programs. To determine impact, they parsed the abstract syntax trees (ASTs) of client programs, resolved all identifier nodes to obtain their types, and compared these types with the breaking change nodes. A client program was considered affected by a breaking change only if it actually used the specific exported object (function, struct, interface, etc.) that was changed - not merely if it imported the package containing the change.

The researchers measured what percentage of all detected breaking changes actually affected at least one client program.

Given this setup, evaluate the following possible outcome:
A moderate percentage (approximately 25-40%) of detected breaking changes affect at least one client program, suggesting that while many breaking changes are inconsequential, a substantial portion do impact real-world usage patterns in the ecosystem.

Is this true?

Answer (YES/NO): NO